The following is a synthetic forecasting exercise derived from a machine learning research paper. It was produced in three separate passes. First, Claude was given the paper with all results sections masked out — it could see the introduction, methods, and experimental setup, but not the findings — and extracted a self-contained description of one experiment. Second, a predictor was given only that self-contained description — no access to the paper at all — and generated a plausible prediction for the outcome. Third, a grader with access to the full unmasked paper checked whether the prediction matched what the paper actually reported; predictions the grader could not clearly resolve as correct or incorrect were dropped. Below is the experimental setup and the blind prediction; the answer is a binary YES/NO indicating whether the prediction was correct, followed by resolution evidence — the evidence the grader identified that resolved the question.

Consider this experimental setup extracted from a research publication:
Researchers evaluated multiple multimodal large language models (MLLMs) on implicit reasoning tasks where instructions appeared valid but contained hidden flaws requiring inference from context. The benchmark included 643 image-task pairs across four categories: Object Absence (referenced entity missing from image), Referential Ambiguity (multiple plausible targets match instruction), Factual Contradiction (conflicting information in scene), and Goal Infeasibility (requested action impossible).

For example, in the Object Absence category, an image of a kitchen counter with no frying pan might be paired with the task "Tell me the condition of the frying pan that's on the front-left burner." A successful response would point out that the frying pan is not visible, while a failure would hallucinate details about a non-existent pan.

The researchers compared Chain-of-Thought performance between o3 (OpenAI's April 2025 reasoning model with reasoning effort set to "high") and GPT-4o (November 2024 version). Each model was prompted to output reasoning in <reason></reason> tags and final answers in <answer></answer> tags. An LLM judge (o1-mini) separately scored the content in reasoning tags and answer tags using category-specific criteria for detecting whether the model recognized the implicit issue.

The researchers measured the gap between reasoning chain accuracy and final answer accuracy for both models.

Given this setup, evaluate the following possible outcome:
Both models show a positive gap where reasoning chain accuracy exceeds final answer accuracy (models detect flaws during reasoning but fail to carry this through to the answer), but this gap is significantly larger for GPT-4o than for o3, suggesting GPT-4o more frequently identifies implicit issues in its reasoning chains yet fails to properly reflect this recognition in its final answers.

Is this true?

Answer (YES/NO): YES